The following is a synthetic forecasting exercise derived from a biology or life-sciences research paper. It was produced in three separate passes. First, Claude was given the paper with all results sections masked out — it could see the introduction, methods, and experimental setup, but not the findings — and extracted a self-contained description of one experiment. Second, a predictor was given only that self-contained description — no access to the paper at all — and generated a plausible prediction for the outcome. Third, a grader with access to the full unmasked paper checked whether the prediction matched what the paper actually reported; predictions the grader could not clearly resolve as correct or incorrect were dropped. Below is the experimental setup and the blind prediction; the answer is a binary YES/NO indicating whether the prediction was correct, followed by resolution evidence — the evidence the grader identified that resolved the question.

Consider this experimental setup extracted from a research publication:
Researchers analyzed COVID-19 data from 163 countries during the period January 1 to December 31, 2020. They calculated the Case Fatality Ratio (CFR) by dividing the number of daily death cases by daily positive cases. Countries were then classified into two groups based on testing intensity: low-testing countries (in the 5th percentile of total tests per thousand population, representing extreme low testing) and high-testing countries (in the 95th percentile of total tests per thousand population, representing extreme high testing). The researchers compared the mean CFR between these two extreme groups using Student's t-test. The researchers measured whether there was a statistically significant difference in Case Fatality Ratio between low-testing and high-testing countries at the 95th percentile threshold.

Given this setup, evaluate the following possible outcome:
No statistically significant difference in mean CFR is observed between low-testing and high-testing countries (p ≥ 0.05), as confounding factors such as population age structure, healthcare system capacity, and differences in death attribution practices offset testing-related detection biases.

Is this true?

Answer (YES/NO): NO